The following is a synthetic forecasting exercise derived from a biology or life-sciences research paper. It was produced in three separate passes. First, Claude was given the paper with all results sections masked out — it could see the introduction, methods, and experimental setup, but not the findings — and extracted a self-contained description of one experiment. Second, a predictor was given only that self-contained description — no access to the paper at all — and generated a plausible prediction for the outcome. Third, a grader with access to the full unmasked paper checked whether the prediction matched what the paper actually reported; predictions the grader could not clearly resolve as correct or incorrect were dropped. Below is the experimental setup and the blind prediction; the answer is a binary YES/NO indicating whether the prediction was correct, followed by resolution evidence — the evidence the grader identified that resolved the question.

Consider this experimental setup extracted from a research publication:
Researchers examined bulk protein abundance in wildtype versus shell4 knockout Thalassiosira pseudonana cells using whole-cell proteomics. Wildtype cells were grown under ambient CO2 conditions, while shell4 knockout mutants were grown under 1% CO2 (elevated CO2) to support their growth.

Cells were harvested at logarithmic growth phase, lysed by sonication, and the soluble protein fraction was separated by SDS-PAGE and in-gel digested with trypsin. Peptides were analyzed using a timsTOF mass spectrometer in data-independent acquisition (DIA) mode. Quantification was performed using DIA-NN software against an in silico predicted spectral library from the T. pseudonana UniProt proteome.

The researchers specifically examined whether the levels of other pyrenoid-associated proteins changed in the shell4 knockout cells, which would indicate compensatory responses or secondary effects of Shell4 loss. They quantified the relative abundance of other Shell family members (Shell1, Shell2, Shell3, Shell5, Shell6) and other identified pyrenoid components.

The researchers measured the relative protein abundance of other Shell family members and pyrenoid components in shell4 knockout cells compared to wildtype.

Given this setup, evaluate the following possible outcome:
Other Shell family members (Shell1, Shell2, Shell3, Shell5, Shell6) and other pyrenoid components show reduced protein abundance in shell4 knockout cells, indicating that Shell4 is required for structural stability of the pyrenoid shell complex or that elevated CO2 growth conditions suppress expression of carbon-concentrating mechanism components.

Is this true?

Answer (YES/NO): NO